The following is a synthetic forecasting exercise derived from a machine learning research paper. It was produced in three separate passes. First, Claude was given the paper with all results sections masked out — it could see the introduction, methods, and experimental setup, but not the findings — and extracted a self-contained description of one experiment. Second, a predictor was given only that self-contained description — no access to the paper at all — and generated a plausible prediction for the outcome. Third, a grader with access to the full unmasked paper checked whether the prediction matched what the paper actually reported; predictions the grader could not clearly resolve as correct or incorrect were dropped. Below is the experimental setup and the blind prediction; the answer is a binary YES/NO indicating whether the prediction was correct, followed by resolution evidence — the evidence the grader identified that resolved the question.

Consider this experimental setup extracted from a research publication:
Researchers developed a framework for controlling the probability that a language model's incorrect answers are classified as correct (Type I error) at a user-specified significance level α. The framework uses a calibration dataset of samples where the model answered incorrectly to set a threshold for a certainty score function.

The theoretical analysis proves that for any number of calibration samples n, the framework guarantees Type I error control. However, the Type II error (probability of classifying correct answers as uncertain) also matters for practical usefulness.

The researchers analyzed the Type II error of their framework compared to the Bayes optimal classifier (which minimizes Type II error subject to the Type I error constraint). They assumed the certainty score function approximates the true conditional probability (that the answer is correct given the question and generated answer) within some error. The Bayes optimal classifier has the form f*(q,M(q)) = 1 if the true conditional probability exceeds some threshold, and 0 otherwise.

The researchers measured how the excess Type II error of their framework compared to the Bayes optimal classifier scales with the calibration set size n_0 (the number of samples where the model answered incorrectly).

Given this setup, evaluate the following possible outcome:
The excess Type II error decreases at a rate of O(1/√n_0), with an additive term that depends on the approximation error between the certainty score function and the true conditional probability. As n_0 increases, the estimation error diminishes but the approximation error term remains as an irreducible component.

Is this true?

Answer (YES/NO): YES